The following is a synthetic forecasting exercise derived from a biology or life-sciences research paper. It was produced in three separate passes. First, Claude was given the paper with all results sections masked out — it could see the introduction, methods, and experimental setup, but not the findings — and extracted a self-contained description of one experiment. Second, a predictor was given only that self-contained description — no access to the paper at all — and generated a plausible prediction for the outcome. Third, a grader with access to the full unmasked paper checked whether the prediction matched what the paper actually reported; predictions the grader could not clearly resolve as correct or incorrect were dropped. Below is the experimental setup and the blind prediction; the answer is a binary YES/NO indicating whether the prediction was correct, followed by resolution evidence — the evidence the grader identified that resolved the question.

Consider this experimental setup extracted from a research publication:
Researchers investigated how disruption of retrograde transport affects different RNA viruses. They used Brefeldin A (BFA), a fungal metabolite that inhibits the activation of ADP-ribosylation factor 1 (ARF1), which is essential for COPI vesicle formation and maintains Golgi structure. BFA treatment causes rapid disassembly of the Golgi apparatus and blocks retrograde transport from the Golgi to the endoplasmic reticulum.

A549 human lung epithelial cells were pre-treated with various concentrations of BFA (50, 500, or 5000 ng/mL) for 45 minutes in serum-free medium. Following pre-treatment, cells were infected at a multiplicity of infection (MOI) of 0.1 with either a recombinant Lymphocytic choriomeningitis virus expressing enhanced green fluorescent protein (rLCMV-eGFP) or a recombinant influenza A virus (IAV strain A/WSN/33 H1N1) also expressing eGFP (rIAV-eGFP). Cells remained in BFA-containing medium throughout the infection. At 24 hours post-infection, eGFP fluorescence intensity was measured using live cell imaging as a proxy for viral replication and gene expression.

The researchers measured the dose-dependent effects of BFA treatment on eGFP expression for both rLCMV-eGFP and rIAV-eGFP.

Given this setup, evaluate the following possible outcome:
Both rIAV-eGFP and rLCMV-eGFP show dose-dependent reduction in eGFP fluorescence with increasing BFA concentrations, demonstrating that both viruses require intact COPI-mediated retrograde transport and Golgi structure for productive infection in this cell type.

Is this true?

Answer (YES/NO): YES